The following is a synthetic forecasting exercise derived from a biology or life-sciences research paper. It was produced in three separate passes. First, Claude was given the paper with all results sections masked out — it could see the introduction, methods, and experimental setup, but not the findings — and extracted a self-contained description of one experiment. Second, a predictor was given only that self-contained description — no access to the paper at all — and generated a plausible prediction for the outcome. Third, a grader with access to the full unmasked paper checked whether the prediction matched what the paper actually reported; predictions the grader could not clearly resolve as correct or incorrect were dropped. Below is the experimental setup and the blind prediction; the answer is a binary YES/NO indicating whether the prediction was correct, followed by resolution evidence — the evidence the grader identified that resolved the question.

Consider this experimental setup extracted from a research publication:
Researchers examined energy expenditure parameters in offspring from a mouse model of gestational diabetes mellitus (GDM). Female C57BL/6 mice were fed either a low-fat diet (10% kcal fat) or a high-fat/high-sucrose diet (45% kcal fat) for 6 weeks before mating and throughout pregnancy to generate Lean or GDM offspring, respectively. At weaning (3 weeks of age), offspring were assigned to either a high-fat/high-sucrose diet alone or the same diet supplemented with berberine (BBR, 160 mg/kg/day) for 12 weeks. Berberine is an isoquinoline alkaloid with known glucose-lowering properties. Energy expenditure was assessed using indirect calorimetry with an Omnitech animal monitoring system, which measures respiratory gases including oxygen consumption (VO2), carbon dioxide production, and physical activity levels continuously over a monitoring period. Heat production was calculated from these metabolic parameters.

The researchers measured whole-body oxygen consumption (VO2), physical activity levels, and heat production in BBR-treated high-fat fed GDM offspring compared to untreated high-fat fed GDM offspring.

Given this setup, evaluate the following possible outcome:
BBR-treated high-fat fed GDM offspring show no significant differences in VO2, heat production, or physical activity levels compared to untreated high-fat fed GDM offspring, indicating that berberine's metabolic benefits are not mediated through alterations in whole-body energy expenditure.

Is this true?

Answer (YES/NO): NO